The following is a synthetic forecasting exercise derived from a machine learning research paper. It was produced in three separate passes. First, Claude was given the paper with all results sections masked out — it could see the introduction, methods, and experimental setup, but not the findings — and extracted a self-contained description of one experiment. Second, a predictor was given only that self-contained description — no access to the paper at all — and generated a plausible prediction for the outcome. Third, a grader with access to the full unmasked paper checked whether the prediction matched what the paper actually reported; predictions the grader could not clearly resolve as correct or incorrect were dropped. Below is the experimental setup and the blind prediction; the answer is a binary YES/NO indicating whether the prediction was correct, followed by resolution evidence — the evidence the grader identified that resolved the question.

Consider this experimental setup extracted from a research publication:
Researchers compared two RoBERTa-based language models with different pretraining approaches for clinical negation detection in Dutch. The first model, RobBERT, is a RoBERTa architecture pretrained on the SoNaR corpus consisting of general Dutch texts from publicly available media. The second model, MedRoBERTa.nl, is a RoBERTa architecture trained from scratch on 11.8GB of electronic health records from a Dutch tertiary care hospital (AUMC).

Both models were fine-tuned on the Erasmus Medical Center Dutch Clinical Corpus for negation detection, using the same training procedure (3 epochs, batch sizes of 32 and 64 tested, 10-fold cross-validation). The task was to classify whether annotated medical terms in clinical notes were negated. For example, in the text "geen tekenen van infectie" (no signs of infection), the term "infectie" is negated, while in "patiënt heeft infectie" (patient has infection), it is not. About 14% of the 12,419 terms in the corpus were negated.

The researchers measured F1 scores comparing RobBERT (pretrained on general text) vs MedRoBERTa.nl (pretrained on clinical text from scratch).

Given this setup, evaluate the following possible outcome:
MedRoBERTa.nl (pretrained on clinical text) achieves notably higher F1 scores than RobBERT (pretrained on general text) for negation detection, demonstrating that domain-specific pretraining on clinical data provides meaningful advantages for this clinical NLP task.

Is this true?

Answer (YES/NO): NO